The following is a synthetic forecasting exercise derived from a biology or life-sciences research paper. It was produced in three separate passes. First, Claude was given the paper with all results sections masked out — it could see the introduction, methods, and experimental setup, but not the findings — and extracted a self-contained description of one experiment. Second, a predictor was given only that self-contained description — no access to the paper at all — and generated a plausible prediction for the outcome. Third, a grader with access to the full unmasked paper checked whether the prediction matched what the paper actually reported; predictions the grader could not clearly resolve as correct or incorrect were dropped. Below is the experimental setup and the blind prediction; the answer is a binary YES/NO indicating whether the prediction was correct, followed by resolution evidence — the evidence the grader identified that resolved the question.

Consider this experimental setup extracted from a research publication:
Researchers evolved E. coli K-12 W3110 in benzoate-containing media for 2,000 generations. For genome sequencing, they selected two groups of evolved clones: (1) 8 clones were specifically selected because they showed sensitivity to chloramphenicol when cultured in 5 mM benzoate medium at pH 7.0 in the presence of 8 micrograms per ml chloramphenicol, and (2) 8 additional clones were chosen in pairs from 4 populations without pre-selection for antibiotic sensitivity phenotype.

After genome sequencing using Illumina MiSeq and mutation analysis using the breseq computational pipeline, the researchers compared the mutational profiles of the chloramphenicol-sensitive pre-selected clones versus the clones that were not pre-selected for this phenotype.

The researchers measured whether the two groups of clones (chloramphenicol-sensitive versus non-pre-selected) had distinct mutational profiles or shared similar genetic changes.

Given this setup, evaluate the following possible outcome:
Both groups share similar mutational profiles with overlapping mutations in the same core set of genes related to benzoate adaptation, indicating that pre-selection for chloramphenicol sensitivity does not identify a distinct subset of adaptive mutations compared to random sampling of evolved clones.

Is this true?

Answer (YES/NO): YES